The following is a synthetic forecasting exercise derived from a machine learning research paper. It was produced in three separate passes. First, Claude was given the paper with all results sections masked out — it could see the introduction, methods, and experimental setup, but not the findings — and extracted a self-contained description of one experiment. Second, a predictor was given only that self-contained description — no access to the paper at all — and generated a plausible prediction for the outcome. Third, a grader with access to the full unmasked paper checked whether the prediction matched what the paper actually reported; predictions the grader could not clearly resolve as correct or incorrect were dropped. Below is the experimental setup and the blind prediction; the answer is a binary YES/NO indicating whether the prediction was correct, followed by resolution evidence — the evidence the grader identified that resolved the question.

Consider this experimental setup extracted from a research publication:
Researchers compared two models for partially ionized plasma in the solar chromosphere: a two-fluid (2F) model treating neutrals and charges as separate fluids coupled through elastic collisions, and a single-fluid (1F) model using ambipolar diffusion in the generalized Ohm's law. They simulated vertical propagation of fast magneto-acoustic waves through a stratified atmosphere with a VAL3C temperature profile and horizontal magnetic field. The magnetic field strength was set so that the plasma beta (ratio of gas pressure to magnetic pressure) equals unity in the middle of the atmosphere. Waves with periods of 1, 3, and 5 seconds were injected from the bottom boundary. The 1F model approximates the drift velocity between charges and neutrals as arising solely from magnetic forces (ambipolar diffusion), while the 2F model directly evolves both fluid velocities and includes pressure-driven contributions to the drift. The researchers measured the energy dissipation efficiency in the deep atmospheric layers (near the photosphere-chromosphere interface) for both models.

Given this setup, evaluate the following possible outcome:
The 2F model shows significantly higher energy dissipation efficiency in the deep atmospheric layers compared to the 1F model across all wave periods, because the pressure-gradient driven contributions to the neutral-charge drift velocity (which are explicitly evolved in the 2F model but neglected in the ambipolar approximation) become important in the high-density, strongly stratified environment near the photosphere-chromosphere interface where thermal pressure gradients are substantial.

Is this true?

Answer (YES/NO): NO